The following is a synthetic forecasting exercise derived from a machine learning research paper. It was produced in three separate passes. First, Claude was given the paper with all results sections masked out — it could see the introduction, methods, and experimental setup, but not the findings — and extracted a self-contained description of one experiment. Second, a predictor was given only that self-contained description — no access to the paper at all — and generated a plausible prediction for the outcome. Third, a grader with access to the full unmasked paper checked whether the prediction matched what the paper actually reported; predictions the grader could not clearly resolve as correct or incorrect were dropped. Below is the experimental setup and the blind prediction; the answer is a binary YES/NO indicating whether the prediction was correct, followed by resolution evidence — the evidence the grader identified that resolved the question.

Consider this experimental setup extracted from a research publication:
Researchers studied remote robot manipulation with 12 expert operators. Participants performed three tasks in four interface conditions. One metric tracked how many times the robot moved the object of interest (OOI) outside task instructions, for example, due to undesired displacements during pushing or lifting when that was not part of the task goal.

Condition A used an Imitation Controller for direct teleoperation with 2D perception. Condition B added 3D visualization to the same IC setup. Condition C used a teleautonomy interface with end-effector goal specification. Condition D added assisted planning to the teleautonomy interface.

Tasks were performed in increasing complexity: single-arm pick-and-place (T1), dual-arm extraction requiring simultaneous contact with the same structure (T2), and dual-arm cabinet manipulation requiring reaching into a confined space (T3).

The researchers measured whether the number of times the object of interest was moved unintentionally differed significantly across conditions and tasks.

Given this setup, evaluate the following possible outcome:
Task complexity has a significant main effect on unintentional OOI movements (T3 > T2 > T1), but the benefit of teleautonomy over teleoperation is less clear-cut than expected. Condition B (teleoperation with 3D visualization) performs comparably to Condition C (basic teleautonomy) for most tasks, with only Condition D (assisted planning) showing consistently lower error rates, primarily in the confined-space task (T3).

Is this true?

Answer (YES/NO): NO